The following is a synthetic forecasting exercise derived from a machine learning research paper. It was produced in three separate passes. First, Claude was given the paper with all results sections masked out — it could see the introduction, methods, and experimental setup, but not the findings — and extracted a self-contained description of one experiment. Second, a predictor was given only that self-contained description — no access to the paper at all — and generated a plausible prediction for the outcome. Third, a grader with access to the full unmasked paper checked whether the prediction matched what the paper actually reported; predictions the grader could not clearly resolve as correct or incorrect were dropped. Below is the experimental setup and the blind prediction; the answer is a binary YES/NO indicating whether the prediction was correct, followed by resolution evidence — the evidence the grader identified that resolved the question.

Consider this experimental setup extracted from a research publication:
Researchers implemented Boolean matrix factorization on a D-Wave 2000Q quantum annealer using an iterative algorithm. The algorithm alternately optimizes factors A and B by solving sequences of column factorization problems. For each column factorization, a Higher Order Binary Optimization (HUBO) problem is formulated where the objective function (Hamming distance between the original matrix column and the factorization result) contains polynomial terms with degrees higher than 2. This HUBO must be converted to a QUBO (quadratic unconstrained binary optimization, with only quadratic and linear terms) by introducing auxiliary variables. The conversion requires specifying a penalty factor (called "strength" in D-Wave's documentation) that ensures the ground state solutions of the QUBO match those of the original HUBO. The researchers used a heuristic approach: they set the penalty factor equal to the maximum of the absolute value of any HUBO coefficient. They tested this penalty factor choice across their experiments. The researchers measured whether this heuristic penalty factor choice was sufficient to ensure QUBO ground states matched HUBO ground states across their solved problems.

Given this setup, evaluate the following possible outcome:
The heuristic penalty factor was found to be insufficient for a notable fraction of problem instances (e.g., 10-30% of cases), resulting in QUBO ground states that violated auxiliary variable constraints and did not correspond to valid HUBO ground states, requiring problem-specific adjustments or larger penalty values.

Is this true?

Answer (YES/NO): NO